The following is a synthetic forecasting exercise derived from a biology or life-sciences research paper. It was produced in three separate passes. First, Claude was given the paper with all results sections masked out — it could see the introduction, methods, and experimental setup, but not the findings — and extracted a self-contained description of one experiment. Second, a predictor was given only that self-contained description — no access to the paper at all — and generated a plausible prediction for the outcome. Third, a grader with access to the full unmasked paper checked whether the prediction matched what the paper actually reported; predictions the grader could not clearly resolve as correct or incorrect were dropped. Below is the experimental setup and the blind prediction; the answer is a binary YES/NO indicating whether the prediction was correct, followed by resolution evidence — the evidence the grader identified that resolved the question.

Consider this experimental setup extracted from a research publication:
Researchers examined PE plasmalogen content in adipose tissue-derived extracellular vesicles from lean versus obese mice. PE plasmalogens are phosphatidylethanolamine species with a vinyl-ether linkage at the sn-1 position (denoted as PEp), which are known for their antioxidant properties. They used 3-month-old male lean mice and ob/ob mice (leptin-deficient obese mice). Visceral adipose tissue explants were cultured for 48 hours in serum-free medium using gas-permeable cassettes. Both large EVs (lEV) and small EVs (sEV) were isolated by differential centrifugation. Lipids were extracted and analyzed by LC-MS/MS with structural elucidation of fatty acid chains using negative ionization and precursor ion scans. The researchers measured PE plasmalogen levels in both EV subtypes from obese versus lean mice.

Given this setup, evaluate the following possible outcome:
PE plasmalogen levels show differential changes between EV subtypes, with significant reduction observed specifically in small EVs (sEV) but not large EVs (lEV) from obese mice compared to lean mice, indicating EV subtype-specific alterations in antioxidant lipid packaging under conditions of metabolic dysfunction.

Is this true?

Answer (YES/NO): NO